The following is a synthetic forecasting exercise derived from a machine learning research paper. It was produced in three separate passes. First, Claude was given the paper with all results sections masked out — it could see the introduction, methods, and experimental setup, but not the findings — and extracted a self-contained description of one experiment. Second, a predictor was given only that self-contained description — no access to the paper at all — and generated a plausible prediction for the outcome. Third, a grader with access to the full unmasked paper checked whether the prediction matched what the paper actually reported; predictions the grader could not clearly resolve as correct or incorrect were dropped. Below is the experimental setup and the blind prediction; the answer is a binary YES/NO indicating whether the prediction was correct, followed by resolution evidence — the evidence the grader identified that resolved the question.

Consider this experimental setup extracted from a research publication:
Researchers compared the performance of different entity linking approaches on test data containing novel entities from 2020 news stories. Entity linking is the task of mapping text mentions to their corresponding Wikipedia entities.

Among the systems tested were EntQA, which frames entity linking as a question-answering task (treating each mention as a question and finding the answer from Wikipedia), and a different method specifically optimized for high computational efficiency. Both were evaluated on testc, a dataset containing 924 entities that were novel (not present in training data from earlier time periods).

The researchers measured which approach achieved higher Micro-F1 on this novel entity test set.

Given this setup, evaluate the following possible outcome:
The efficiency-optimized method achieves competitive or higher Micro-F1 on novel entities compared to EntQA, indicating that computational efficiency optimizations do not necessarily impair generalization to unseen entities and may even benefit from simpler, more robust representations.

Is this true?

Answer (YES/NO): NO